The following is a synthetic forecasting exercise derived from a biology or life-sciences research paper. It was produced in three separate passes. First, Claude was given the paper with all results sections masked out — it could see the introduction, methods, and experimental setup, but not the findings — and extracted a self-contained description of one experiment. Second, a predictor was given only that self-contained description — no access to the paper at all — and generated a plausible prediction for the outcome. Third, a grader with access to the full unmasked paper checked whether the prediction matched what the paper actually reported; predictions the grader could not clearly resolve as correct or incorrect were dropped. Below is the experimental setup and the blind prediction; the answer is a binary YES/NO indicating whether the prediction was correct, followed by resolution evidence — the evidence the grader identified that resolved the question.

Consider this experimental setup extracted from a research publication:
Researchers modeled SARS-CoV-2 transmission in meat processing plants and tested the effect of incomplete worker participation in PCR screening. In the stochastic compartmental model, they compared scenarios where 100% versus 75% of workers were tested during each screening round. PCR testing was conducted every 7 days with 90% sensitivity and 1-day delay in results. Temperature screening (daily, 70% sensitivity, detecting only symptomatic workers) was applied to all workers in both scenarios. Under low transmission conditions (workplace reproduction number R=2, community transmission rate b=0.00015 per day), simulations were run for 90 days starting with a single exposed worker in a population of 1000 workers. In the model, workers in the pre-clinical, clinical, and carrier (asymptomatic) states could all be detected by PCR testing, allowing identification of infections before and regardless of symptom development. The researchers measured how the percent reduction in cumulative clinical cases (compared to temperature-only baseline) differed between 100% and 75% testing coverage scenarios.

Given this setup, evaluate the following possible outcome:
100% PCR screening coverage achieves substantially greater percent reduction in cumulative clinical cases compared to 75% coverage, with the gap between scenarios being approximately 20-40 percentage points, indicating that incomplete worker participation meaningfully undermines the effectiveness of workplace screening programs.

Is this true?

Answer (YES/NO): NO